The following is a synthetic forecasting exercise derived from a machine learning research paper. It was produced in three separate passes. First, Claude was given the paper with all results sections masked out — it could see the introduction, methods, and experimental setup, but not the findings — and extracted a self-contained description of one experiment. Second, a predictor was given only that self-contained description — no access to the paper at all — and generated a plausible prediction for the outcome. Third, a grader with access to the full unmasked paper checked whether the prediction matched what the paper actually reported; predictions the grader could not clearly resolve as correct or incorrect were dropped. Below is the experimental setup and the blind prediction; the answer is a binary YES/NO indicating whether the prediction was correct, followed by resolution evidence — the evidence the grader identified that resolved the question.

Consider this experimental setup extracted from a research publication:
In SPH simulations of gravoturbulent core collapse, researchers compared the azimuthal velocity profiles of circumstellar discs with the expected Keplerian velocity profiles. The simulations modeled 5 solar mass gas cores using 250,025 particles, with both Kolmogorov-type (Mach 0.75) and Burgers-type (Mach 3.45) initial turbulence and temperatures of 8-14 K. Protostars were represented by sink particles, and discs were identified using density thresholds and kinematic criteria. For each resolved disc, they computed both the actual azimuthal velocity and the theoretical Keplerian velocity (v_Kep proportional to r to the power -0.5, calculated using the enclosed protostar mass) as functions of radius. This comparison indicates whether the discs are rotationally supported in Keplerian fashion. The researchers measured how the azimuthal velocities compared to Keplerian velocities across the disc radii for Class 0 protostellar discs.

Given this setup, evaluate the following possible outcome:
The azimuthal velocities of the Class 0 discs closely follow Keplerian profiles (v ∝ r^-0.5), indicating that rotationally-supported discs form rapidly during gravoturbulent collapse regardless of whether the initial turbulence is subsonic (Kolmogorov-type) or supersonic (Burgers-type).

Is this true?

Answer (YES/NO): NO